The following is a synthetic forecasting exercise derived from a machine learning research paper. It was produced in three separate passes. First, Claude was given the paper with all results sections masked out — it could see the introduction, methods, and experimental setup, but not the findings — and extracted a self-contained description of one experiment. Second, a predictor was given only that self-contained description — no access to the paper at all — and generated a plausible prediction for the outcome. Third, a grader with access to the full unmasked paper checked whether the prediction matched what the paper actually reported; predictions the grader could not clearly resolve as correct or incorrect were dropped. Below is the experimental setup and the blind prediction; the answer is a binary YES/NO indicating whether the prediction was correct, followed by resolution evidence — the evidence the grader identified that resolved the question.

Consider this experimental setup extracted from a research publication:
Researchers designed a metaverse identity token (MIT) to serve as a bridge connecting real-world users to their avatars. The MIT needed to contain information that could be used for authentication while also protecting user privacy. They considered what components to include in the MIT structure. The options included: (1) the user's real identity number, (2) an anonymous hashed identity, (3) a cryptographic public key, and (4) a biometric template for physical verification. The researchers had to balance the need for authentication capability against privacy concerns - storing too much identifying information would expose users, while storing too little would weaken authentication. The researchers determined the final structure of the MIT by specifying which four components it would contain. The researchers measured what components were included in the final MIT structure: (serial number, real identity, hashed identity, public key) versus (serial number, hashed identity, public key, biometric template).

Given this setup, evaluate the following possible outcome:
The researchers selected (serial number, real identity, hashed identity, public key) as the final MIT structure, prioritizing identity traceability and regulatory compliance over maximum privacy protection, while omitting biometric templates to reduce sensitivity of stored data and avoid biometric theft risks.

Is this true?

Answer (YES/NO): NO